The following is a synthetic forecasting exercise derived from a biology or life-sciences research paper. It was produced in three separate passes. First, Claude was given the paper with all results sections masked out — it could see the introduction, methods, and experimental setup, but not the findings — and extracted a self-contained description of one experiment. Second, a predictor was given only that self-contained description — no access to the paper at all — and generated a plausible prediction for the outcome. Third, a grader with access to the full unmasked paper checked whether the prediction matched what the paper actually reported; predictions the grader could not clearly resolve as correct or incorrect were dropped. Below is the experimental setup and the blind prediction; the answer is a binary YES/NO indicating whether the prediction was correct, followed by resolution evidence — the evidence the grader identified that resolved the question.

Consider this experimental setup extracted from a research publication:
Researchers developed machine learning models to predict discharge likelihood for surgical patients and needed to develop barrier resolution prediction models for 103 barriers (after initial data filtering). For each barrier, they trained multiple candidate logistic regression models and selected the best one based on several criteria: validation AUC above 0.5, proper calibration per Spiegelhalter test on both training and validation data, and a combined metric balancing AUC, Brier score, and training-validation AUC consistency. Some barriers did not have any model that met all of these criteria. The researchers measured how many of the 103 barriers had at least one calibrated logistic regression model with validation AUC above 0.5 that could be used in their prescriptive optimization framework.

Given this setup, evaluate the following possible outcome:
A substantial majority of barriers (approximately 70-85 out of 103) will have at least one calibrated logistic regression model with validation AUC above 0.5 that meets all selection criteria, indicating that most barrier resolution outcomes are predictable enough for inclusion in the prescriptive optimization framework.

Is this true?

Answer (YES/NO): NO